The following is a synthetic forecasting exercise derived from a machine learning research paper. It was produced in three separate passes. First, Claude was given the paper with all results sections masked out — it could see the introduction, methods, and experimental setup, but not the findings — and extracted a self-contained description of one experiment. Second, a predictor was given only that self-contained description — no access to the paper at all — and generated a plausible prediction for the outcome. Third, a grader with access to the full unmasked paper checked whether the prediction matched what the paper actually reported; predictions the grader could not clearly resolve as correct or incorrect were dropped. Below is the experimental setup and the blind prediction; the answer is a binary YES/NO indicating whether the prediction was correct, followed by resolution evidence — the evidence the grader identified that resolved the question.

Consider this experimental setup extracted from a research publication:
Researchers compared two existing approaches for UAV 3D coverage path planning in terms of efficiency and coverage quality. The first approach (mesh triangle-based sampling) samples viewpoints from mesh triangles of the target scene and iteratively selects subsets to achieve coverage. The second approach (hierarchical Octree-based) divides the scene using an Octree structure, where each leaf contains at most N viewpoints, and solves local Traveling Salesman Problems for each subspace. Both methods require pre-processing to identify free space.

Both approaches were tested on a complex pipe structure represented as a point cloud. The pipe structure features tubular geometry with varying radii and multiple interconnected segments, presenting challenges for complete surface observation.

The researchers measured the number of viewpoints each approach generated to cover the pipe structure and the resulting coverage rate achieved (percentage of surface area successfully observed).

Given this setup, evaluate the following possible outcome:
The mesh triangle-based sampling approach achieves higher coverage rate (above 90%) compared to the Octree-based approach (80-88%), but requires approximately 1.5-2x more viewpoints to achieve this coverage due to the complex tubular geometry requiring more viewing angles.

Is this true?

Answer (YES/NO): NO